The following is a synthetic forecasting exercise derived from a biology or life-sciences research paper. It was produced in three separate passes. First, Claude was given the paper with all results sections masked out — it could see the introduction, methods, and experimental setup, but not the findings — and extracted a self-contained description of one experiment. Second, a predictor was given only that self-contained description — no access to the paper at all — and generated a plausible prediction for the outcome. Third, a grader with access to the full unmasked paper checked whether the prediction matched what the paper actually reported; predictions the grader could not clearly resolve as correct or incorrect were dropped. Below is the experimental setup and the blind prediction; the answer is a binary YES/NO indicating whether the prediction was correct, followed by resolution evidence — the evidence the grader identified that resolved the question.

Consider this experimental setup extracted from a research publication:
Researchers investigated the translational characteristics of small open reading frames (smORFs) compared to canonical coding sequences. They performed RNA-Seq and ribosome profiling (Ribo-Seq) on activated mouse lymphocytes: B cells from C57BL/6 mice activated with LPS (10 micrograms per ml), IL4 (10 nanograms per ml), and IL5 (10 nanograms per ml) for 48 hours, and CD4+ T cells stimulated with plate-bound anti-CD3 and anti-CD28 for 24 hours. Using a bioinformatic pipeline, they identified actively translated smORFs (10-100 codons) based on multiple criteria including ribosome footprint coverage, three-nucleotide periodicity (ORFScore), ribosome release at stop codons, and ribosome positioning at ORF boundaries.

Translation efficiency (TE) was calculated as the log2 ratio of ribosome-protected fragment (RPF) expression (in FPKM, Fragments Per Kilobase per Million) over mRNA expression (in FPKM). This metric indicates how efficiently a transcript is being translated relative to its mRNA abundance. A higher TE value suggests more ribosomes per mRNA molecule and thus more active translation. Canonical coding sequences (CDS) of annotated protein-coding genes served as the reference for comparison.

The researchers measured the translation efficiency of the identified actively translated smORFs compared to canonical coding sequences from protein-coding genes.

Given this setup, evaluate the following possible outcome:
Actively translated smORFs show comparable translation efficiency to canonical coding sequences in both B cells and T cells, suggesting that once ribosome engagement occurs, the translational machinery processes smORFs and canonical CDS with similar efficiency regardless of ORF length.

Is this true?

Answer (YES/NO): NO